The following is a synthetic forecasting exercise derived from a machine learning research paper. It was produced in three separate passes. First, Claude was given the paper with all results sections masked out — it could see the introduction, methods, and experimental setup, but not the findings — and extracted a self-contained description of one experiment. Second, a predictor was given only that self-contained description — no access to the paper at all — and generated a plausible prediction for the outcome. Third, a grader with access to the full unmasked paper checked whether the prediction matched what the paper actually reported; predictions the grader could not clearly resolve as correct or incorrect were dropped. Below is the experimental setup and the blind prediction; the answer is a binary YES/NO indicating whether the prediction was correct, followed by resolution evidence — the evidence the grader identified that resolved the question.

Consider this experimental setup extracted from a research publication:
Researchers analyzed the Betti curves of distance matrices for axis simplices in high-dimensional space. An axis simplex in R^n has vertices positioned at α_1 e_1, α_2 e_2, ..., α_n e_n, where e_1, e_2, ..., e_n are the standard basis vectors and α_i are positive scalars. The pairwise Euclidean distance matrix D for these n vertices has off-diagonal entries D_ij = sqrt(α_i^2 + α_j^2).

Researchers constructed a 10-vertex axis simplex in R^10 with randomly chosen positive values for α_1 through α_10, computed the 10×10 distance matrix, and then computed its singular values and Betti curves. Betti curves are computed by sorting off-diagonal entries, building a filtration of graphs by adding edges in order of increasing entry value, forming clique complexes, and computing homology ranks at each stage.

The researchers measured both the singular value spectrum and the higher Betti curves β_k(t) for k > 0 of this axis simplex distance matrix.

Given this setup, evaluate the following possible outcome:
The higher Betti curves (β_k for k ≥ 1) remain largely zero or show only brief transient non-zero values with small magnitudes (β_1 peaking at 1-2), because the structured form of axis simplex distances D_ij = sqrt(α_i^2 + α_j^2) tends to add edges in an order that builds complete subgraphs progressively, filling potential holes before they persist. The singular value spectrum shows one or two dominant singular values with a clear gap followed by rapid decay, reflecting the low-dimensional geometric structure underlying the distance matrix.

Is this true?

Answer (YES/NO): NO